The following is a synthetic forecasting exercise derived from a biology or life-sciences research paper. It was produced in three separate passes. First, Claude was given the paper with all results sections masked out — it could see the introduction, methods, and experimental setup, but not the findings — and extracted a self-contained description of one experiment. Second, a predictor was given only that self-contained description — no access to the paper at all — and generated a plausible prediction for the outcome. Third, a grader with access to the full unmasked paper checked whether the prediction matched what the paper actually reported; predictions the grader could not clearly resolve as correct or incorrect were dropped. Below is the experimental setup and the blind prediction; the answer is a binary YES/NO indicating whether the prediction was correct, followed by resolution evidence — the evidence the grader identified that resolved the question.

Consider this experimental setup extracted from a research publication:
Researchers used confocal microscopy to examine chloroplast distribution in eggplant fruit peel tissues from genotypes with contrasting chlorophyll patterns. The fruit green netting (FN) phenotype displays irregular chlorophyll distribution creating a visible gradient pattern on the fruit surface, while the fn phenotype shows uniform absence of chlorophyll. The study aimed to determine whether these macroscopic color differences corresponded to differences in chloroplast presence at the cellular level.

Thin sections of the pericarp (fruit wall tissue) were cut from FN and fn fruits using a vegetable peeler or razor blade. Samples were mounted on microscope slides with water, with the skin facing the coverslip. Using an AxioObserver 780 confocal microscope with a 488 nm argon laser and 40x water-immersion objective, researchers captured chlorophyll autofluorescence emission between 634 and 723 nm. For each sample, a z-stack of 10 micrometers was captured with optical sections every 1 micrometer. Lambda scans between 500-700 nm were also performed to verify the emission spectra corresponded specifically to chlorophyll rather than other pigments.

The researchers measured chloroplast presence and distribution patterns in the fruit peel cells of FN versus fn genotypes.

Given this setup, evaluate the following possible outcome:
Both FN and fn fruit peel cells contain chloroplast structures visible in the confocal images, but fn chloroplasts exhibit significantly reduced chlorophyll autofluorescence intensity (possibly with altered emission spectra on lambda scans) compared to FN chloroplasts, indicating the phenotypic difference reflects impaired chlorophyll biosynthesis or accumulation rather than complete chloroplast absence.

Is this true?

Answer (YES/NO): YES